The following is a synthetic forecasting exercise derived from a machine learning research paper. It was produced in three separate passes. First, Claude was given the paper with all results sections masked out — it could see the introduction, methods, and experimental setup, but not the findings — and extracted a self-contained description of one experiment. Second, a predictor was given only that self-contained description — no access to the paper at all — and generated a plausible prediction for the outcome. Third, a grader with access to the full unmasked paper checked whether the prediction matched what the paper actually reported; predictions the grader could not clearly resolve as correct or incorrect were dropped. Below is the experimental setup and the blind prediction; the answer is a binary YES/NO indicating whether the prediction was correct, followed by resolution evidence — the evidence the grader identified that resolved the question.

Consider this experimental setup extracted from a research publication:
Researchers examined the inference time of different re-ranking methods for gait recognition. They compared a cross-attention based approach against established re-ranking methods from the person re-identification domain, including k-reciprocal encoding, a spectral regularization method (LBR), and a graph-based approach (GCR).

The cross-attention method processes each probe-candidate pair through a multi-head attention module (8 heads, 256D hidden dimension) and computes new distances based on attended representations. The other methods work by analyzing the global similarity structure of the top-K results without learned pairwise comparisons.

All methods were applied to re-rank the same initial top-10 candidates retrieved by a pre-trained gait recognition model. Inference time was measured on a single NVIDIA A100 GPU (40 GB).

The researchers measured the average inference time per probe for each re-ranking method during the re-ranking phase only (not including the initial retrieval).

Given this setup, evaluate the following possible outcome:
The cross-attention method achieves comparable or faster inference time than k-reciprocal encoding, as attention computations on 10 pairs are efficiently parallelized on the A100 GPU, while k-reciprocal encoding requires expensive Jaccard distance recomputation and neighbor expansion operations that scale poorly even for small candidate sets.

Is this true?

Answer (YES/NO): YES